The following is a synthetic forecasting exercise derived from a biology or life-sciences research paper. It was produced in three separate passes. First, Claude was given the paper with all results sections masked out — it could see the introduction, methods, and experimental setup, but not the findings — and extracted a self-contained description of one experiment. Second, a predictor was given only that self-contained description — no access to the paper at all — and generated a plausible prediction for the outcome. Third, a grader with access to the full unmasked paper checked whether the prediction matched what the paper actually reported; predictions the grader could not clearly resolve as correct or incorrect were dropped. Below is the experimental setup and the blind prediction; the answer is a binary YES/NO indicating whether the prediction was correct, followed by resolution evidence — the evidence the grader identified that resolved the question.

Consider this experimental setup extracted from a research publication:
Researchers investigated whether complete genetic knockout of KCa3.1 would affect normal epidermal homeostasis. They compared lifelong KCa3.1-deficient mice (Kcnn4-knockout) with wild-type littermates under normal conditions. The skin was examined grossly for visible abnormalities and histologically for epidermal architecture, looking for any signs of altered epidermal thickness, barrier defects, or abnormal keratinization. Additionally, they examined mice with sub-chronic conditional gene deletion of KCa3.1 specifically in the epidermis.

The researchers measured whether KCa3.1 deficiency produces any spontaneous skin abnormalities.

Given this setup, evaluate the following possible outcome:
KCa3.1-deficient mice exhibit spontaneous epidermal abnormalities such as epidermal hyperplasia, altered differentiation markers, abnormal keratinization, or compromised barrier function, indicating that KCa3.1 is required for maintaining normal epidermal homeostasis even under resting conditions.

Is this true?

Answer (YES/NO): NO